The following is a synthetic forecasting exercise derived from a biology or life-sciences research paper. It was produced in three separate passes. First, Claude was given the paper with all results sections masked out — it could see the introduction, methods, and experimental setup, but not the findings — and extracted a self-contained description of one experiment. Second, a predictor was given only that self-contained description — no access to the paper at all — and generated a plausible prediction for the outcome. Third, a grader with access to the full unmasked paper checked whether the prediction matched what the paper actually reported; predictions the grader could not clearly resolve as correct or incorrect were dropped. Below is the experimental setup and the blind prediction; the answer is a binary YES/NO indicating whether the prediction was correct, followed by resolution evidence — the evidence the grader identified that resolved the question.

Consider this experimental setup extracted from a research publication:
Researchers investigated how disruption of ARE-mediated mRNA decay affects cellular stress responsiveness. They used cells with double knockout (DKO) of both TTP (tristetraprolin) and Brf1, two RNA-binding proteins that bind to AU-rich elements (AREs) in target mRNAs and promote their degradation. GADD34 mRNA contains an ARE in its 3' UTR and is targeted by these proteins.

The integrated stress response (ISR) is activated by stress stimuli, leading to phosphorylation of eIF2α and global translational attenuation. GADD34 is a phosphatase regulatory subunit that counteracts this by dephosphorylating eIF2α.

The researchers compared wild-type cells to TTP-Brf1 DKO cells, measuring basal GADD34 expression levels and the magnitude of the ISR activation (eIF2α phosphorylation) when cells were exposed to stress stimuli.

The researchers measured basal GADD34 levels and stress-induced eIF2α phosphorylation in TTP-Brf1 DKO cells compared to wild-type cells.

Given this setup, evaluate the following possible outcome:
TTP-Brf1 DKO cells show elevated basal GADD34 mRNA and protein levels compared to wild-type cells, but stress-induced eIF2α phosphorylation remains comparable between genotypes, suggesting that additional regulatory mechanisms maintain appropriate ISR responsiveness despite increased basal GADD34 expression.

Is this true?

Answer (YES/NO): NO